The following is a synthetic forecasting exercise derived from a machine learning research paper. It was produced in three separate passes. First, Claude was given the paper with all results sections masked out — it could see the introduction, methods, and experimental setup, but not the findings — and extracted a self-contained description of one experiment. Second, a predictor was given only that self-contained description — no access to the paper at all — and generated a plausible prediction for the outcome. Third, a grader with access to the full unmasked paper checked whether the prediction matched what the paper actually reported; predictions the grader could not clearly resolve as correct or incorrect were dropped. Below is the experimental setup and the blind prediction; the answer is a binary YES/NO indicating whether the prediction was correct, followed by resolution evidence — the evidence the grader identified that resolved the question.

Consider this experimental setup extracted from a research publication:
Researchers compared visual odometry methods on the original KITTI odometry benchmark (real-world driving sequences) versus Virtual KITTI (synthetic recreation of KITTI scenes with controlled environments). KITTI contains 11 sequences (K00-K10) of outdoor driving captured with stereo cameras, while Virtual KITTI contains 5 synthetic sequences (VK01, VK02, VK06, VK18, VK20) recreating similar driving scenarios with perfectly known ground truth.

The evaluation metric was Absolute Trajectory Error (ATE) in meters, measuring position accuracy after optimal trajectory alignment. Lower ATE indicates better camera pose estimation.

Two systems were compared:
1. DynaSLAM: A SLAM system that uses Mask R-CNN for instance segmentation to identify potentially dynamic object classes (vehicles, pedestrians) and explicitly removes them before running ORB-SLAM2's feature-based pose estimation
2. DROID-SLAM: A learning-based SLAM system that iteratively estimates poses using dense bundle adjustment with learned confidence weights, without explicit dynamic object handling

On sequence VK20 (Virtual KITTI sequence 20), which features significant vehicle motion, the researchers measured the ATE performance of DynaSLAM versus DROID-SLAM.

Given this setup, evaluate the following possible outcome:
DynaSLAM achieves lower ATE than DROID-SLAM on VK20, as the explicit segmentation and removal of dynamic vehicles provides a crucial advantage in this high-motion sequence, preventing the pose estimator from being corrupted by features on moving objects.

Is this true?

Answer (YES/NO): YES